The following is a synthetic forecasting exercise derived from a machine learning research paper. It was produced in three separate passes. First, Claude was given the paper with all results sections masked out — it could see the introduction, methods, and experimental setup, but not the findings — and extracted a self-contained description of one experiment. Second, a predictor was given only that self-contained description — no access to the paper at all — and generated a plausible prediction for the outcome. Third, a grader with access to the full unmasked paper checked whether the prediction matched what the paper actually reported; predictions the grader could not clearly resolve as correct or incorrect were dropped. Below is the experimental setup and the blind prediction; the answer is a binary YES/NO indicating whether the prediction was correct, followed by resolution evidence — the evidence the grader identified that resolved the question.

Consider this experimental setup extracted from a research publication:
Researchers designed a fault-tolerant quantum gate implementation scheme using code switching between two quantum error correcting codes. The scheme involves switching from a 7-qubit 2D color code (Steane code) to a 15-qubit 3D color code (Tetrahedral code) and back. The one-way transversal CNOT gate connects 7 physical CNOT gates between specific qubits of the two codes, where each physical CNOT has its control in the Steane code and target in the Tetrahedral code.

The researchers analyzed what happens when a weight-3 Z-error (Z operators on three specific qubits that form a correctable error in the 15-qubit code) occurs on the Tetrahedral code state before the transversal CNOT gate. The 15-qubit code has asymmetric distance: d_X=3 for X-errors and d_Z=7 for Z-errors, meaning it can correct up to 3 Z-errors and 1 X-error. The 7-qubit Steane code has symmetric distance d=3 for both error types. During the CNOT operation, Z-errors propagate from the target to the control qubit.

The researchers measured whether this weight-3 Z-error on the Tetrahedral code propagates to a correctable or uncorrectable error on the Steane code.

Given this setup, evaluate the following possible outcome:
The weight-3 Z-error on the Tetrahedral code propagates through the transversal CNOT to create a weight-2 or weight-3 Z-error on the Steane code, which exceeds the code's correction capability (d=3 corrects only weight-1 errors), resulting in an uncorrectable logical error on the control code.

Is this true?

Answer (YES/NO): NO